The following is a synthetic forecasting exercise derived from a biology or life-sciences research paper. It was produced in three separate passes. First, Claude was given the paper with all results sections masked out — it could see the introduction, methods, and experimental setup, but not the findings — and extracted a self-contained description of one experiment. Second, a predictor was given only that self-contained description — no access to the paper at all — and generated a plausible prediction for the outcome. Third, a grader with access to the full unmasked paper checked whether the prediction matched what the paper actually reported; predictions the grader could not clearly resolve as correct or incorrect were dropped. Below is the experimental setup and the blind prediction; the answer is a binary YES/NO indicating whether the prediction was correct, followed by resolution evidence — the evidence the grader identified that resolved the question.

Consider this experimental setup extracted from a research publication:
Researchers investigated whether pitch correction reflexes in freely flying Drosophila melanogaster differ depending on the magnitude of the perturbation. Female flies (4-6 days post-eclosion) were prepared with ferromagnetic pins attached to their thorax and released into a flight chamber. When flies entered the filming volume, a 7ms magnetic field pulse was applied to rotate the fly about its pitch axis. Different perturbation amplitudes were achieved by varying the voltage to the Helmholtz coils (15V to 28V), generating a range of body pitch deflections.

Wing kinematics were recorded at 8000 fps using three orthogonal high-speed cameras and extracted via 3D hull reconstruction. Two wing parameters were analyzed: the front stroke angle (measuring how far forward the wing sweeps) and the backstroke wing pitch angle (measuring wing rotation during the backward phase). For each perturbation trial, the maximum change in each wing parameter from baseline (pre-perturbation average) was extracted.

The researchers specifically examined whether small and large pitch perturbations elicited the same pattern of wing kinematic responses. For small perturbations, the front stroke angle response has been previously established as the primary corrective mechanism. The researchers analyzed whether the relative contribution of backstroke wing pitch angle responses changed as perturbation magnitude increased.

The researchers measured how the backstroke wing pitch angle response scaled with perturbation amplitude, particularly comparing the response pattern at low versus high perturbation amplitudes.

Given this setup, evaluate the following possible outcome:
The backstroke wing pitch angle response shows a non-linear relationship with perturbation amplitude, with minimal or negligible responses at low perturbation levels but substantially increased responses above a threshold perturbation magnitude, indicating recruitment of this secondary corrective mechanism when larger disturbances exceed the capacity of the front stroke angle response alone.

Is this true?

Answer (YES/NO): YES